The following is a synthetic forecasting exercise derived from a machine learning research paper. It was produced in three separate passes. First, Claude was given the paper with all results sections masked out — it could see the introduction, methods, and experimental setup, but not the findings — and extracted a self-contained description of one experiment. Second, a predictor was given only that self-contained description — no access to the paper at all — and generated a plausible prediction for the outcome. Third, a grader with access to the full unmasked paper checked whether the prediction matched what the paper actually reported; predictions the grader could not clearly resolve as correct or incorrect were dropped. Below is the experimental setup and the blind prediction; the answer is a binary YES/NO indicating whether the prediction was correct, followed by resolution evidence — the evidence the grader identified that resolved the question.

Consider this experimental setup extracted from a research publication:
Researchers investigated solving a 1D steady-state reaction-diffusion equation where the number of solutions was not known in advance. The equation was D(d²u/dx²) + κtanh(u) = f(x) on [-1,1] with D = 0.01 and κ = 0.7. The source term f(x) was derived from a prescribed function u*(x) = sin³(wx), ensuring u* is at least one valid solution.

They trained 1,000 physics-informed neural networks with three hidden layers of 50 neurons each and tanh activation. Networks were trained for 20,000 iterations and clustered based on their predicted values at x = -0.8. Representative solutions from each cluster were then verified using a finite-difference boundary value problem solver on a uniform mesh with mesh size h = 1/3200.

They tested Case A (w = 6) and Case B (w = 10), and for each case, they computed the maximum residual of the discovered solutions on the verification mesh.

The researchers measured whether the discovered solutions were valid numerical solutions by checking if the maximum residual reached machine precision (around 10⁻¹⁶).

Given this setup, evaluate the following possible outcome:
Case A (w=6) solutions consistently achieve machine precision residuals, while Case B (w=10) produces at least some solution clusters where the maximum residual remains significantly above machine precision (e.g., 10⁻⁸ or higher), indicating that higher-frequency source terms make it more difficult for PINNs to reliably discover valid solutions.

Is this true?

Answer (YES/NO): NO